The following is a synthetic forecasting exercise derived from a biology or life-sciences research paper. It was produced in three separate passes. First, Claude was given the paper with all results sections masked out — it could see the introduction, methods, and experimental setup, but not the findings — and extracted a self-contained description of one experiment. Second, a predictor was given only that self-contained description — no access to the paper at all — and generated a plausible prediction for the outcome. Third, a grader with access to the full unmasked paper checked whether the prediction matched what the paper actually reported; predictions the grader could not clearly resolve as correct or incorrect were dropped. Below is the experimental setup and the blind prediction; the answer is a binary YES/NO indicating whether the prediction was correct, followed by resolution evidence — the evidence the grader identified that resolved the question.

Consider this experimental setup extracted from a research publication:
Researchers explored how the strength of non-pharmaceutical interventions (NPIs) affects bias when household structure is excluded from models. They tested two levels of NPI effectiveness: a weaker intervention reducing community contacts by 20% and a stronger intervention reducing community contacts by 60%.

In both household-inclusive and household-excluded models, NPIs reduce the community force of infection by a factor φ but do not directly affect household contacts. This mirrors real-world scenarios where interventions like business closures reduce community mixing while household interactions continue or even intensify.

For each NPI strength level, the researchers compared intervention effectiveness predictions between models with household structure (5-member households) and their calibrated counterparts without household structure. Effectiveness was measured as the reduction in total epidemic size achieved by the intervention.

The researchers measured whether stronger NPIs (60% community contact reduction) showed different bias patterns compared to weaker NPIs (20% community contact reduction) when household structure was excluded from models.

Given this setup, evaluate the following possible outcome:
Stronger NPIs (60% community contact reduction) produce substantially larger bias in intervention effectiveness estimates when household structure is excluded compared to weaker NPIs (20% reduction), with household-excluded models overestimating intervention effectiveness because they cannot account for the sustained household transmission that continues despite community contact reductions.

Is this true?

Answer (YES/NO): NO